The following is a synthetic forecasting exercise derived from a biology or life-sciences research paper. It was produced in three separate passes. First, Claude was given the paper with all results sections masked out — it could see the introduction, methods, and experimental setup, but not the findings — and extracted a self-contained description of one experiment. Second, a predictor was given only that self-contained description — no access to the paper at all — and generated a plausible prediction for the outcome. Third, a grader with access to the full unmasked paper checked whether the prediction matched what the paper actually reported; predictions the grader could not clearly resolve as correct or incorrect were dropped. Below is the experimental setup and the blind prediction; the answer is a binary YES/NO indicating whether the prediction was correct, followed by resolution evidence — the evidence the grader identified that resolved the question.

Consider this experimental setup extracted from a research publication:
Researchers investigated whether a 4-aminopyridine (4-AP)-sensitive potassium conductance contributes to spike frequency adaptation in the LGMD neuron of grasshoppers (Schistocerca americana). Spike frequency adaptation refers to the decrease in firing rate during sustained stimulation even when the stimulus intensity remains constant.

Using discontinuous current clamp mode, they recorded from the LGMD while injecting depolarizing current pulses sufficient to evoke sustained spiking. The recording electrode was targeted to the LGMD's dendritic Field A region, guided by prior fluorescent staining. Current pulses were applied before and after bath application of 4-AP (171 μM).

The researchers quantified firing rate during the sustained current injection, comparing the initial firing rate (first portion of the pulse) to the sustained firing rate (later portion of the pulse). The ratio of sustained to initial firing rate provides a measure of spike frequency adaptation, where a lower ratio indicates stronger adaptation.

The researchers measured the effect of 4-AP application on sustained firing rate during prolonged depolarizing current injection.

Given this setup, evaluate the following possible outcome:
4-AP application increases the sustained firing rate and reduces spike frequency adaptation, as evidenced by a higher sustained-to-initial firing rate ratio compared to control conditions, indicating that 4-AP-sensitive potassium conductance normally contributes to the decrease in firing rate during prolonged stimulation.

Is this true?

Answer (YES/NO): YES